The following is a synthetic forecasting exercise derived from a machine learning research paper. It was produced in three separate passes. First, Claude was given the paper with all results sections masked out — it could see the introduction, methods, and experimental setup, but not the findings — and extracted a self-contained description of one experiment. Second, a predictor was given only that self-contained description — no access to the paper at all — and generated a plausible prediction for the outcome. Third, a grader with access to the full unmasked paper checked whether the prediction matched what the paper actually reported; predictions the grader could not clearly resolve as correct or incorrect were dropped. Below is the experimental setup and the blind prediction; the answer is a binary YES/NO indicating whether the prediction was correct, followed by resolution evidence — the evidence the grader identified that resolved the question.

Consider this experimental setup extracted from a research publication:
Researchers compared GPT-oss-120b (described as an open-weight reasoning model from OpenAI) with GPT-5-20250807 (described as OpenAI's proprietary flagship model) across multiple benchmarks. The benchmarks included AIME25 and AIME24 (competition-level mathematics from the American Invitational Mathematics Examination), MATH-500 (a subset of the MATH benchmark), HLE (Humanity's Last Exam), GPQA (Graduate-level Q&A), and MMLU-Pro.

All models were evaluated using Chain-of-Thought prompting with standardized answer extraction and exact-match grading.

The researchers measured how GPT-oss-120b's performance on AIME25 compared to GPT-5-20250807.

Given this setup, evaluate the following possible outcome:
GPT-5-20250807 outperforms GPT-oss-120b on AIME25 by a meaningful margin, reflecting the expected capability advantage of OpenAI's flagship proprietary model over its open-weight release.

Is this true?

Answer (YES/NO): NO